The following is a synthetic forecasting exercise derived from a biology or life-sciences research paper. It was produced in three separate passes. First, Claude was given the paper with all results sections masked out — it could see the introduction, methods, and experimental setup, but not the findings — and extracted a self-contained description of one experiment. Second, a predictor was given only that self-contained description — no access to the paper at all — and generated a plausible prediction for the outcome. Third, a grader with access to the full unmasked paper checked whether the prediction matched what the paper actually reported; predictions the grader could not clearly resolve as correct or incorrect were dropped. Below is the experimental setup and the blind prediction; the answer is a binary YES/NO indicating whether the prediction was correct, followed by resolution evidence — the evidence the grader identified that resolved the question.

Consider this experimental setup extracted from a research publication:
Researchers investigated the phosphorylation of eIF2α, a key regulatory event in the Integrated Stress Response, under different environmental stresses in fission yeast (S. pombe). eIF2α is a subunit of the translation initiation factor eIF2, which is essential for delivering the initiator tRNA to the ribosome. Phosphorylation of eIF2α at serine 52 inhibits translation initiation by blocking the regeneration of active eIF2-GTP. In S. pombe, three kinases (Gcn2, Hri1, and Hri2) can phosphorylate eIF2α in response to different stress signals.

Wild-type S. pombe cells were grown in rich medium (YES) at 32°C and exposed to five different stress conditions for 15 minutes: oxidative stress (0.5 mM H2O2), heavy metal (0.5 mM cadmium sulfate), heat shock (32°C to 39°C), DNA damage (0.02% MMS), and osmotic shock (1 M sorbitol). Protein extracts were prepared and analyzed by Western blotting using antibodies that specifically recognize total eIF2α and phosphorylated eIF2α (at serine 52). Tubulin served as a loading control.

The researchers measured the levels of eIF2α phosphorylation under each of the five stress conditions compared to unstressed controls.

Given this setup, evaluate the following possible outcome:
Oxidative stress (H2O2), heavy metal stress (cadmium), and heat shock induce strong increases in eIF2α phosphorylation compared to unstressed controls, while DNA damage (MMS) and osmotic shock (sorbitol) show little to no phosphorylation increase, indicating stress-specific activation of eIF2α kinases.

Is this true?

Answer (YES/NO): NO